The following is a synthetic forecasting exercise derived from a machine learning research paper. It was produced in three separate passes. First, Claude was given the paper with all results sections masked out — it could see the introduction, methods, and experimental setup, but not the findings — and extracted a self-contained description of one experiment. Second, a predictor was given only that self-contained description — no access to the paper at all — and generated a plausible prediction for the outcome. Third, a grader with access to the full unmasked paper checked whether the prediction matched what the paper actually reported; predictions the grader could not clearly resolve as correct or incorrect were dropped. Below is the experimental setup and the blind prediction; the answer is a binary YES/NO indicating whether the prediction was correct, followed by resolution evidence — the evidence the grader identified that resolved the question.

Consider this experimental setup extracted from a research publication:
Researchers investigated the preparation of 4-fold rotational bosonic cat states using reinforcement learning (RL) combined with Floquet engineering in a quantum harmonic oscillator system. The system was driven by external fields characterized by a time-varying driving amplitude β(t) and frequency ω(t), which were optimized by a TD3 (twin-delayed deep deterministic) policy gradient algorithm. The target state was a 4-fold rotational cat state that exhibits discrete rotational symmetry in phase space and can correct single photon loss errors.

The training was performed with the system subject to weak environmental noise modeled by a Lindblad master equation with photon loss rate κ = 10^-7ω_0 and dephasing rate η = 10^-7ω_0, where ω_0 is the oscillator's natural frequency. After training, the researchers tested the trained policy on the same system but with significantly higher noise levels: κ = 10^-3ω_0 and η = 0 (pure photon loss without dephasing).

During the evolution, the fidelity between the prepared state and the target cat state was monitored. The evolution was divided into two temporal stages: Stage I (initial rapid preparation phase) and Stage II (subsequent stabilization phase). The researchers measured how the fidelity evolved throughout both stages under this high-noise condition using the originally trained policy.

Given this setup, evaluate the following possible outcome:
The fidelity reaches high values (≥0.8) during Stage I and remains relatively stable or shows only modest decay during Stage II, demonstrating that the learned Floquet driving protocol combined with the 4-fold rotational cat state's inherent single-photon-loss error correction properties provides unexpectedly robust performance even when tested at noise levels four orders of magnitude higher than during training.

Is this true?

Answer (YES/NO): NO